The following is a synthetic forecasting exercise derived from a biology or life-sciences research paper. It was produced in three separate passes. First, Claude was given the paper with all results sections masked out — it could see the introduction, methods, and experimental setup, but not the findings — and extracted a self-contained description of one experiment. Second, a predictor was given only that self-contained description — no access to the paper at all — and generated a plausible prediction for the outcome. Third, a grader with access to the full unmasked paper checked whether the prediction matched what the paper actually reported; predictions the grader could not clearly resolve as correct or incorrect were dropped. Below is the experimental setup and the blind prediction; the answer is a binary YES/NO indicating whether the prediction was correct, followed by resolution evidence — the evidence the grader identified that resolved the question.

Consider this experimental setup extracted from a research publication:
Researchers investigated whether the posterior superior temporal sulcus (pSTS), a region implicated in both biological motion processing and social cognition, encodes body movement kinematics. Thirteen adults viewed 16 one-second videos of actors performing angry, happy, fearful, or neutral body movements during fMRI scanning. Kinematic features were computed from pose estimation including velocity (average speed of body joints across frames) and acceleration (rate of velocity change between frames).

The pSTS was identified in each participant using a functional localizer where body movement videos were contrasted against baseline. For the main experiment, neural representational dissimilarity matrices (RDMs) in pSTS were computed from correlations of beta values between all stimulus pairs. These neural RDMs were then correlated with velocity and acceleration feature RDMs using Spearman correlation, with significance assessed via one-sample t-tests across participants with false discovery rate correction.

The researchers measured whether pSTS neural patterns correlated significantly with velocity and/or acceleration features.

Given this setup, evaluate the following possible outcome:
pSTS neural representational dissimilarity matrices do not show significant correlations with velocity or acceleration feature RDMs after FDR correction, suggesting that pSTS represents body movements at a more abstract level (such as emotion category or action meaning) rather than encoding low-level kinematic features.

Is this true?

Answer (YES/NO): NO